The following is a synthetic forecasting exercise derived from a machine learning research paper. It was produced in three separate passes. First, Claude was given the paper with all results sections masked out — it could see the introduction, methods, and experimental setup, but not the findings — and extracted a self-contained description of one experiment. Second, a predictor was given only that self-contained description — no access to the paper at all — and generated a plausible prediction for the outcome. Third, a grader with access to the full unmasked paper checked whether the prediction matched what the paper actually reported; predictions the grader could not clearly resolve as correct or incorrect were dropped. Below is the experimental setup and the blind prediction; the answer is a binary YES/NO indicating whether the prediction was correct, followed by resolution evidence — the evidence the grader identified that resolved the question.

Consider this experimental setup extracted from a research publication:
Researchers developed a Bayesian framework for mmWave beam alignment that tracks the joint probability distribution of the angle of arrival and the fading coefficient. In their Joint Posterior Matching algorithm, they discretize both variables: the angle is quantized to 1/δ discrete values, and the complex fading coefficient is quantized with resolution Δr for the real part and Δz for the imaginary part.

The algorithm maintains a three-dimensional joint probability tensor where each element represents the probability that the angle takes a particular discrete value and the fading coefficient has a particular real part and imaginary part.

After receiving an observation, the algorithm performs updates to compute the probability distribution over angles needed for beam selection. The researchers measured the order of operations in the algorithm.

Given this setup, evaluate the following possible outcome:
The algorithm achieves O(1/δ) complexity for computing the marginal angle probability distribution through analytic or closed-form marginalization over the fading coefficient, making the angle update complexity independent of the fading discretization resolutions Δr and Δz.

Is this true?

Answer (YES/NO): NO